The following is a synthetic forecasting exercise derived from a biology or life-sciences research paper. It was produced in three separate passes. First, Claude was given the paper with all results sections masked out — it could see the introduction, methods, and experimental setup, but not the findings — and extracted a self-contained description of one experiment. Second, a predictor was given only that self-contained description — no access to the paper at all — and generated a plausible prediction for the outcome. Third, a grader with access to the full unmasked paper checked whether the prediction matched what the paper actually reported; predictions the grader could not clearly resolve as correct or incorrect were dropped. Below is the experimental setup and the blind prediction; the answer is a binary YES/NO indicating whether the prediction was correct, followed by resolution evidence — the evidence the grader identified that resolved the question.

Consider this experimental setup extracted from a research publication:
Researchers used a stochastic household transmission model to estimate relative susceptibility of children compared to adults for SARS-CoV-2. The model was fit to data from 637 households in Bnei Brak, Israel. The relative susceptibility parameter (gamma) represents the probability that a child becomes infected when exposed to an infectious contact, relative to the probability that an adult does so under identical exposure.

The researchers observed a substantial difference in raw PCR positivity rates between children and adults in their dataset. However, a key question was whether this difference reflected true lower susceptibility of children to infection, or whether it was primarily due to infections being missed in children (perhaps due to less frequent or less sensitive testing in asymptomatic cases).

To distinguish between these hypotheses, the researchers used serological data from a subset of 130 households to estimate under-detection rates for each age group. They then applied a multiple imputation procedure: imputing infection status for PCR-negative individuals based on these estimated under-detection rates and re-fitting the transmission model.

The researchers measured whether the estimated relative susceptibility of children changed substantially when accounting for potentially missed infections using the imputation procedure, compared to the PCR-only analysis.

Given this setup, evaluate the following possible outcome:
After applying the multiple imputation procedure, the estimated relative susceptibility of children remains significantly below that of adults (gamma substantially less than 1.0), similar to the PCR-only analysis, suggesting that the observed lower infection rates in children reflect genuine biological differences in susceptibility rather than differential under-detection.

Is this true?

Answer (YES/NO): YES